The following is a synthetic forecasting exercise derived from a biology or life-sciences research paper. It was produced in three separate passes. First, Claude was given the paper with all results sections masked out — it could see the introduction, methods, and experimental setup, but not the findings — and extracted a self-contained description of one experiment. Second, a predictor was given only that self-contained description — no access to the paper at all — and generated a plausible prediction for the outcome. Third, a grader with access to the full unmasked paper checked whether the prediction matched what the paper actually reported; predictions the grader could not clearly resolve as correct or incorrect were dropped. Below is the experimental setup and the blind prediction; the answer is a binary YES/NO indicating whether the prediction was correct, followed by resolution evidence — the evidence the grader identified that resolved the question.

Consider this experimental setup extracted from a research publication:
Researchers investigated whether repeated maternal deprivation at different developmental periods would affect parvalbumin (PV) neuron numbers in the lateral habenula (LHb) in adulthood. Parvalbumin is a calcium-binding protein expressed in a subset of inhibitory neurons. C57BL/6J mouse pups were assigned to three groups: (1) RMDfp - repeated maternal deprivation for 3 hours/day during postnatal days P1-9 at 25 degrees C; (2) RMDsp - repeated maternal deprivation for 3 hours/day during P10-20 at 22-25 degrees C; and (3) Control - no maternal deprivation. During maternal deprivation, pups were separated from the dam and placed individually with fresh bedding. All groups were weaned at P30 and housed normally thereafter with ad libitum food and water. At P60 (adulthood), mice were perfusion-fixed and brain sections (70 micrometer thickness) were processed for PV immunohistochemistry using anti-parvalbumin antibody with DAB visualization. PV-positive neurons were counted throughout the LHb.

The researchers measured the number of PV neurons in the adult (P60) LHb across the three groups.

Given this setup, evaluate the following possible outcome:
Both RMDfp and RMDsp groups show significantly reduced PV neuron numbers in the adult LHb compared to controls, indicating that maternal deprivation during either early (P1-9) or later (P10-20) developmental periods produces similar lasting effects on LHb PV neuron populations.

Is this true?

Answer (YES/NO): NO